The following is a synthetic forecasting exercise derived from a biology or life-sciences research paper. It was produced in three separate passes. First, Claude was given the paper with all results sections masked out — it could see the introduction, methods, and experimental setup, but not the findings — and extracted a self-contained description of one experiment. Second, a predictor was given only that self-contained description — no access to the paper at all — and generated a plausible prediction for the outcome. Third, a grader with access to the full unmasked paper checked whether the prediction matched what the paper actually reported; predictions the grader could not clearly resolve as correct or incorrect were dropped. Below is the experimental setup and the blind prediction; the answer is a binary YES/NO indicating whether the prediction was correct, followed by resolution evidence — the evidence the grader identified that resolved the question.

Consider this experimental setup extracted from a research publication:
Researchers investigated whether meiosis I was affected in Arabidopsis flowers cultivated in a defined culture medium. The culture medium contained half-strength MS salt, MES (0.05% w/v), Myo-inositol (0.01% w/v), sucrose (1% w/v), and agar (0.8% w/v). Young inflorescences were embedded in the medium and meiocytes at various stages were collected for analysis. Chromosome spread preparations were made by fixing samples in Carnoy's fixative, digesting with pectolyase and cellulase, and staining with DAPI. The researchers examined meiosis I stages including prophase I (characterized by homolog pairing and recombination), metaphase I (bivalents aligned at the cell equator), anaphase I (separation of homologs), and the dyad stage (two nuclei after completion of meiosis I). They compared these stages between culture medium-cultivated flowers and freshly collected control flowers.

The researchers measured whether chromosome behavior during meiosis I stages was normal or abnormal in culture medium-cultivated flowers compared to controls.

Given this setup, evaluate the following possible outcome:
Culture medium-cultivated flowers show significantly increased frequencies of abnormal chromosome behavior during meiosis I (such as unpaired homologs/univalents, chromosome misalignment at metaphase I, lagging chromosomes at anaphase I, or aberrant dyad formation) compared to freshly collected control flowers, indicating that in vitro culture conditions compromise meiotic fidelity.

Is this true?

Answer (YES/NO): NO